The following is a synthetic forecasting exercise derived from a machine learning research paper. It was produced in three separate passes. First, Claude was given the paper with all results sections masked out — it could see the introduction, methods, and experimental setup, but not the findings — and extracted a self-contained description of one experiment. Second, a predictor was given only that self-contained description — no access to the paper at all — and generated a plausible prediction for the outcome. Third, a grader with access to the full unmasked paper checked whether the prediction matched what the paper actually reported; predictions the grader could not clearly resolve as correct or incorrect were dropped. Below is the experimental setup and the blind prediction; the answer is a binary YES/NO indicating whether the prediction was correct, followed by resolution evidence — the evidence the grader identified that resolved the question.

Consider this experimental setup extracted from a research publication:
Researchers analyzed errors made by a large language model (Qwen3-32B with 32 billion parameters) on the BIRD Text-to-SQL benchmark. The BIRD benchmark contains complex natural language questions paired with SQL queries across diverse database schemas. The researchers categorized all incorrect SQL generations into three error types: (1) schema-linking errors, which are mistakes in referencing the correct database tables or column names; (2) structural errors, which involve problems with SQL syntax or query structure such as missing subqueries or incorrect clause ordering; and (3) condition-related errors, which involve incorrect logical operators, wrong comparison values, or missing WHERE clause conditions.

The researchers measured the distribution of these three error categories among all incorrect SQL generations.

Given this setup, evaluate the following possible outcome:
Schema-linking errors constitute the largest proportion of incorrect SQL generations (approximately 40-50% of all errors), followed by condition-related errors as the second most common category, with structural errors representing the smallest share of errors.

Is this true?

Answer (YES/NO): NO